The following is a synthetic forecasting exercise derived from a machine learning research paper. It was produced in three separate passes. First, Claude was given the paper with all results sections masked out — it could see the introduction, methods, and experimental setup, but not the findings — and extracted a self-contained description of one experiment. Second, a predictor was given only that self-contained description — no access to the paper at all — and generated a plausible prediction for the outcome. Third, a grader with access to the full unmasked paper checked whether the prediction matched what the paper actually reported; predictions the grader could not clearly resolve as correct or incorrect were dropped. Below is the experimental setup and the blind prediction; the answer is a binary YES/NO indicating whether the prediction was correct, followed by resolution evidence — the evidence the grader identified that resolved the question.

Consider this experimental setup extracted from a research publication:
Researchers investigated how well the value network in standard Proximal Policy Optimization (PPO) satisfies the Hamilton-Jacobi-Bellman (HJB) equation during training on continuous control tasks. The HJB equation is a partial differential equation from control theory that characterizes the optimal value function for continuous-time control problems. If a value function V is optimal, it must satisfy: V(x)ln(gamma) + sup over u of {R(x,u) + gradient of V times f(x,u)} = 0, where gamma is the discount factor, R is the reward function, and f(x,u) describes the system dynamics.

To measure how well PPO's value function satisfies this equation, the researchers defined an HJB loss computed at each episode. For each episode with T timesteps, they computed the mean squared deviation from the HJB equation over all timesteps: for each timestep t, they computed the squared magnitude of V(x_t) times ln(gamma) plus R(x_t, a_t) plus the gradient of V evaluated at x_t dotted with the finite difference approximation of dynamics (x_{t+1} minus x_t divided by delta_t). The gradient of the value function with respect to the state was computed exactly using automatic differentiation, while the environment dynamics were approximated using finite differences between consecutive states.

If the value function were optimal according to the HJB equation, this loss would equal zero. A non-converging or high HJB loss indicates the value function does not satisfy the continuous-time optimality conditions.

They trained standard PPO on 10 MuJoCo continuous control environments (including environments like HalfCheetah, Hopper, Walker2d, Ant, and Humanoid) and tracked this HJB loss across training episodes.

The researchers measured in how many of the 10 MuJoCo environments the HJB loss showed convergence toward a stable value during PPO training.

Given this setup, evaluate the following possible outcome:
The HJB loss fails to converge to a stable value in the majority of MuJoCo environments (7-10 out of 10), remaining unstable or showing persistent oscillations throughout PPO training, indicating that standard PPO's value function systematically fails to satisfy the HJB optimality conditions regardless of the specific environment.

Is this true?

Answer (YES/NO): NO